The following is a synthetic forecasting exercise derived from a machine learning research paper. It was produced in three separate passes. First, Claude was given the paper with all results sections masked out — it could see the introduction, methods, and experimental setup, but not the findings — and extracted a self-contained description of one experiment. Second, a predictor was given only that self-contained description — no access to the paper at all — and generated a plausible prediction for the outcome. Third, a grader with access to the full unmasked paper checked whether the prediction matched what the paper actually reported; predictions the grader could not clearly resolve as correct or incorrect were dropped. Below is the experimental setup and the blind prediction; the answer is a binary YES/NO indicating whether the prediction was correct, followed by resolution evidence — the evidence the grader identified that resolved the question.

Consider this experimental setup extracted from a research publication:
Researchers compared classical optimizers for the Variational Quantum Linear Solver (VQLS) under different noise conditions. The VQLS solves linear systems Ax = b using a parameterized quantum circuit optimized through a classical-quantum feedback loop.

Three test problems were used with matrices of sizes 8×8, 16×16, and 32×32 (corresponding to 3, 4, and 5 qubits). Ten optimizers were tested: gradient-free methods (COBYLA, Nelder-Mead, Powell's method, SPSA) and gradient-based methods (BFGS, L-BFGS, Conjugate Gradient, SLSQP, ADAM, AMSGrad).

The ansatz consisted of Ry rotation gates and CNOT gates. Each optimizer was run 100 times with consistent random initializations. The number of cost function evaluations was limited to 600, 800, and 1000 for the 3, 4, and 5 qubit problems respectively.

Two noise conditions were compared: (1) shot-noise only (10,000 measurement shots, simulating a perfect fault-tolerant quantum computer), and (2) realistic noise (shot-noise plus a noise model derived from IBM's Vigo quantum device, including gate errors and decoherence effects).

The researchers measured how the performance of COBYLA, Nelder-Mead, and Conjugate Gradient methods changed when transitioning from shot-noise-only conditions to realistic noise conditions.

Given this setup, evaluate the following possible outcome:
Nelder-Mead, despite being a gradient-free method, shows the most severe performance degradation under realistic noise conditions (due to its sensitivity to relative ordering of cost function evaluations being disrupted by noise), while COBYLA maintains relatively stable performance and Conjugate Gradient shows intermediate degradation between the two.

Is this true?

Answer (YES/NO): NO